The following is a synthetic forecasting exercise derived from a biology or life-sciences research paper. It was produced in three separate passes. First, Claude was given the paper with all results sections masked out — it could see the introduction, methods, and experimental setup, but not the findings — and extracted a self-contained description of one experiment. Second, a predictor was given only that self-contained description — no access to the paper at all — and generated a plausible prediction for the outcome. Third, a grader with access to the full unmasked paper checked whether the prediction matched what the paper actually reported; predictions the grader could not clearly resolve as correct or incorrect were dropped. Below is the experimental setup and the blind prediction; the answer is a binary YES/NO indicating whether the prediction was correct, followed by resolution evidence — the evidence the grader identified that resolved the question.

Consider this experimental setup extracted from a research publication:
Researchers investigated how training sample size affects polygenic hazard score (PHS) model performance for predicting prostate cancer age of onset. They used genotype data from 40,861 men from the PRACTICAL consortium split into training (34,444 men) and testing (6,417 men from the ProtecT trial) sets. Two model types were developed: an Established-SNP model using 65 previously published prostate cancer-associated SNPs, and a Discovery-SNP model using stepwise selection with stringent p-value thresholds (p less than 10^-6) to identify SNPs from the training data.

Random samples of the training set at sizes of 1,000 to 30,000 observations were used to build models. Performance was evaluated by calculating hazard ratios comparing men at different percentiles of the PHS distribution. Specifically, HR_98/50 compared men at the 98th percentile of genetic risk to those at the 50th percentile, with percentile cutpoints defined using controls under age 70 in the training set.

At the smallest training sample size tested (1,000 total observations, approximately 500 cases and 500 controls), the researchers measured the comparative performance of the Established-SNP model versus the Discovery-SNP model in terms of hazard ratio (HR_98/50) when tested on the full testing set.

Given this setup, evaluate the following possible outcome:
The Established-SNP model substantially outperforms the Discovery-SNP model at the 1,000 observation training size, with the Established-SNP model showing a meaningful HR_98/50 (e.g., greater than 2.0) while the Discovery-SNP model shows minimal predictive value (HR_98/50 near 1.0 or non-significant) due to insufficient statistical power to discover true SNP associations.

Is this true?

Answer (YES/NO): NO